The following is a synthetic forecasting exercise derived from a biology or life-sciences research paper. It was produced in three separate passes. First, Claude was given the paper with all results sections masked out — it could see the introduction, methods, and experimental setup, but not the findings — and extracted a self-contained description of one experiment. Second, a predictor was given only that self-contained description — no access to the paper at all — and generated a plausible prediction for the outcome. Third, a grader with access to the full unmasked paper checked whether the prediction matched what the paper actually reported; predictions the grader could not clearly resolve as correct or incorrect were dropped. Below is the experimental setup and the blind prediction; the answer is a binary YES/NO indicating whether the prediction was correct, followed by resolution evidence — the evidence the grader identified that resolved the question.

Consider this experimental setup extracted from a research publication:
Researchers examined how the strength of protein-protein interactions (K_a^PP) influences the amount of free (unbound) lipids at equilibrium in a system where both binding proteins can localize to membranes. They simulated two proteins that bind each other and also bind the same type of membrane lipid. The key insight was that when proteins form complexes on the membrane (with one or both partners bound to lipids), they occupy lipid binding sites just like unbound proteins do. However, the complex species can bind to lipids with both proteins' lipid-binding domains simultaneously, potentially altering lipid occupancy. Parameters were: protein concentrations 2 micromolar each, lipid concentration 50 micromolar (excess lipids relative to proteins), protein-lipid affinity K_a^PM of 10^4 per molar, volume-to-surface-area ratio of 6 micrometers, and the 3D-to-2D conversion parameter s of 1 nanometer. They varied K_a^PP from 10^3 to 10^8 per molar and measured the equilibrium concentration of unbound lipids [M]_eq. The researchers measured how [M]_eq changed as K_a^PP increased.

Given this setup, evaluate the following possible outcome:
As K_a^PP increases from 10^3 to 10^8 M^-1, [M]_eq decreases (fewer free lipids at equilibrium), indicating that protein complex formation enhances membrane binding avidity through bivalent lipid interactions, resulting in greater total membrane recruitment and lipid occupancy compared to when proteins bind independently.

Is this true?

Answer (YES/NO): YES